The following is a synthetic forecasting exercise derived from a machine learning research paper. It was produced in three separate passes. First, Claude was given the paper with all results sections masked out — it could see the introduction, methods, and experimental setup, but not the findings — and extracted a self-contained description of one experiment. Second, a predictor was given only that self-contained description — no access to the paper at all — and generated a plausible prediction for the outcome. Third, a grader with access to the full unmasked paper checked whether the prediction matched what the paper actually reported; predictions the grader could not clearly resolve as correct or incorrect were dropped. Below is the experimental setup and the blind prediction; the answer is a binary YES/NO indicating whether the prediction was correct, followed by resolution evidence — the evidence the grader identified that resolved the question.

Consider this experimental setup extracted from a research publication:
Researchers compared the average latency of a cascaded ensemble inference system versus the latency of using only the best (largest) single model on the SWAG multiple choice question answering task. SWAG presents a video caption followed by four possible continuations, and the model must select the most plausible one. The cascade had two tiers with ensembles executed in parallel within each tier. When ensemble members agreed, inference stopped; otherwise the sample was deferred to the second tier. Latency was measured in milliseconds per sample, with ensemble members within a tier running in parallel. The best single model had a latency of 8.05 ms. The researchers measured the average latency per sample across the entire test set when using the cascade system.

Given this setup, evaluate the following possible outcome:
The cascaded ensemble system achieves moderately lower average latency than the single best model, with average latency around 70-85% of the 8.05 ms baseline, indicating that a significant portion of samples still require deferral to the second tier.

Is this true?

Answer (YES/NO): NO